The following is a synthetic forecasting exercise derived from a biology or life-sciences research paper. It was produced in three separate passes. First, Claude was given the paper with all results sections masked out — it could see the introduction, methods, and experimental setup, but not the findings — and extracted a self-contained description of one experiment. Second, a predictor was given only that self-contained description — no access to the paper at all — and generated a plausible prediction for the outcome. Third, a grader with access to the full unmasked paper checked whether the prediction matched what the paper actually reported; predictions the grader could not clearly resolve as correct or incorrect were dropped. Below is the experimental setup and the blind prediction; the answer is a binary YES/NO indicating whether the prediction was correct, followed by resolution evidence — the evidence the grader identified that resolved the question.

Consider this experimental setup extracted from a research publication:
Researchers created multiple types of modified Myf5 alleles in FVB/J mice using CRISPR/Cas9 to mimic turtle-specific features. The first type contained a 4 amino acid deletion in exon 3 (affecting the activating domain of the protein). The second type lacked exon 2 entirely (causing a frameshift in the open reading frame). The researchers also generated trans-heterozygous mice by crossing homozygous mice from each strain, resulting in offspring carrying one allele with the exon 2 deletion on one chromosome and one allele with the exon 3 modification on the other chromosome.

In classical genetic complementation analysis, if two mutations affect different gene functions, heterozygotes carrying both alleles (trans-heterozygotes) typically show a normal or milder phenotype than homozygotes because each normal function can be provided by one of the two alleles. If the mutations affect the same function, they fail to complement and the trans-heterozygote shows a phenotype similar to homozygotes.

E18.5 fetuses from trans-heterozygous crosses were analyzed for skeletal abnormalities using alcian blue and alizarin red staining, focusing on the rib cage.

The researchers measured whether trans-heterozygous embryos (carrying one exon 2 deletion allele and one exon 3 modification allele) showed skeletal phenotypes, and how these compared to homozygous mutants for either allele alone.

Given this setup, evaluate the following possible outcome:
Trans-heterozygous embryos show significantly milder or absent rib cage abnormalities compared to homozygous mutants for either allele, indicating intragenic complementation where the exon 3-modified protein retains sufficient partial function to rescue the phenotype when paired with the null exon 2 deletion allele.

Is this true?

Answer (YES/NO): YES